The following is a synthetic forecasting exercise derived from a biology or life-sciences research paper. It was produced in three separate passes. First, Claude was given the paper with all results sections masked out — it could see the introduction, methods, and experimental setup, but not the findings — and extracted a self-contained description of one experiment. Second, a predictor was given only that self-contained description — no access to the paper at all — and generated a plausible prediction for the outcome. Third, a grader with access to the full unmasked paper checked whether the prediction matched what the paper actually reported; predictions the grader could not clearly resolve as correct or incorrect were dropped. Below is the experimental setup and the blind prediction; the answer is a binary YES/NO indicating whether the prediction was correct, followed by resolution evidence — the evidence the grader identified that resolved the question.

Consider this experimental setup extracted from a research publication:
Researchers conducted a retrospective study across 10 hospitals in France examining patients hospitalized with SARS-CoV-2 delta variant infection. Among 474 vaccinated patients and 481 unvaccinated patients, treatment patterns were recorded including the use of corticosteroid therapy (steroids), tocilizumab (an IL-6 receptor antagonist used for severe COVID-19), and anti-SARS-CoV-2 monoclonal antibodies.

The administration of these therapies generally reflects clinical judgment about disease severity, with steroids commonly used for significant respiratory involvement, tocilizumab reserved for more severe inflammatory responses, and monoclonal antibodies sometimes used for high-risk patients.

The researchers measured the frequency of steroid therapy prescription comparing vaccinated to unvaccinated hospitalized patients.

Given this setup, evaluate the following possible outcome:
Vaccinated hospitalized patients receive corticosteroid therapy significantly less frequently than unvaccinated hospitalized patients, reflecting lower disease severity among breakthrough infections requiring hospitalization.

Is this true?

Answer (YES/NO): YES